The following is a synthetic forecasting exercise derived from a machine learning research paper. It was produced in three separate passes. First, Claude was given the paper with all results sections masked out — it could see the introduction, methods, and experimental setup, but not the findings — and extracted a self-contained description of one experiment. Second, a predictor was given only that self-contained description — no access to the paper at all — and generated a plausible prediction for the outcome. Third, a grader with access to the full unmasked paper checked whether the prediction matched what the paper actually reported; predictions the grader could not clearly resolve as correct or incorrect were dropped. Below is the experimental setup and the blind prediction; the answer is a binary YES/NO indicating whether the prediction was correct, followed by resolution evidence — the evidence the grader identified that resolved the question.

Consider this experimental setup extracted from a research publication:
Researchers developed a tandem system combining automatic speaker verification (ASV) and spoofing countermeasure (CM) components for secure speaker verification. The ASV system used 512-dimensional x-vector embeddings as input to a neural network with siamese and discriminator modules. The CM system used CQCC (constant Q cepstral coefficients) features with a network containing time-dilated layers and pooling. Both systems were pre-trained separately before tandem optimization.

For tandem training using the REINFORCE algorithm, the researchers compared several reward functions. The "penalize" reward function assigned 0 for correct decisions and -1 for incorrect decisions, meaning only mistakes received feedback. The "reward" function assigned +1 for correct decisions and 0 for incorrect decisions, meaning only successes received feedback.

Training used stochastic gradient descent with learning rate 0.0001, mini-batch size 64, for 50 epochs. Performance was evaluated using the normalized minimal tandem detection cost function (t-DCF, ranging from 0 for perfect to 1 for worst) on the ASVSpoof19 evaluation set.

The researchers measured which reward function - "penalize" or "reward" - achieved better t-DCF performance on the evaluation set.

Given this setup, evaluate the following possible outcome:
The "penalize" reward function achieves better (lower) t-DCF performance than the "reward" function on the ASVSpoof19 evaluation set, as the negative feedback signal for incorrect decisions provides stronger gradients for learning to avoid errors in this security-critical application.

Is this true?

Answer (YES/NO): YES